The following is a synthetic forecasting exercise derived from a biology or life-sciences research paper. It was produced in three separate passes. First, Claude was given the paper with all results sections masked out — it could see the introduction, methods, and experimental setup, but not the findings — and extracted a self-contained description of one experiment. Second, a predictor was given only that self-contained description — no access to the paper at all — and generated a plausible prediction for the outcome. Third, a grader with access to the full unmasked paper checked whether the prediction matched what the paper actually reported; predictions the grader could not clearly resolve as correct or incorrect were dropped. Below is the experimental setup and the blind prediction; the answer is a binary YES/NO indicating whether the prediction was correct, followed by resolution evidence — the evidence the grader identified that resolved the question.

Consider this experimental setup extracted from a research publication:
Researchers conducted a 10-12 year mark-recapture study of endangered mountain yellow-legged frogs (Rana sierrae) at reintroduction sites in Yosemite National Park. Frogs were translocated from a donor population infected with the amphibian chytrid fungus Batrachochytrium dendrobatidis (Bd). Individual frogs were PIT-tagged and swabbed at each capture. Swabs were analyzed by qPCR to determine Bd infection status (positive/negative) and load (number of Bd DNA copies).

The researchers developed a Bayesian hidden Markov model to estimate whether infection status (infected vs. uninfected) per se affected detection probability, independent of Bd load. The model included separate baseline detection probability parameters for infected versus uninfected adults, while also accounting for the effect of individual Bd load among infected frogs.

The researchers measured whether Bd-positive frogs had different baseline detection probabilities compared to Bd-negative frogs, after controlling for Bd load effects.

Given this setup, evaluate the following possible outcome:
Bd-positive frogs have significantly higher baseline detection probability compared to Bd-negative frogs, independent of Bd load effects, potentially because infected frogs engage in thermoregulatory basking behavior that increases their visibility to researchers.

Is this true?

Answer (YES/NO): YES